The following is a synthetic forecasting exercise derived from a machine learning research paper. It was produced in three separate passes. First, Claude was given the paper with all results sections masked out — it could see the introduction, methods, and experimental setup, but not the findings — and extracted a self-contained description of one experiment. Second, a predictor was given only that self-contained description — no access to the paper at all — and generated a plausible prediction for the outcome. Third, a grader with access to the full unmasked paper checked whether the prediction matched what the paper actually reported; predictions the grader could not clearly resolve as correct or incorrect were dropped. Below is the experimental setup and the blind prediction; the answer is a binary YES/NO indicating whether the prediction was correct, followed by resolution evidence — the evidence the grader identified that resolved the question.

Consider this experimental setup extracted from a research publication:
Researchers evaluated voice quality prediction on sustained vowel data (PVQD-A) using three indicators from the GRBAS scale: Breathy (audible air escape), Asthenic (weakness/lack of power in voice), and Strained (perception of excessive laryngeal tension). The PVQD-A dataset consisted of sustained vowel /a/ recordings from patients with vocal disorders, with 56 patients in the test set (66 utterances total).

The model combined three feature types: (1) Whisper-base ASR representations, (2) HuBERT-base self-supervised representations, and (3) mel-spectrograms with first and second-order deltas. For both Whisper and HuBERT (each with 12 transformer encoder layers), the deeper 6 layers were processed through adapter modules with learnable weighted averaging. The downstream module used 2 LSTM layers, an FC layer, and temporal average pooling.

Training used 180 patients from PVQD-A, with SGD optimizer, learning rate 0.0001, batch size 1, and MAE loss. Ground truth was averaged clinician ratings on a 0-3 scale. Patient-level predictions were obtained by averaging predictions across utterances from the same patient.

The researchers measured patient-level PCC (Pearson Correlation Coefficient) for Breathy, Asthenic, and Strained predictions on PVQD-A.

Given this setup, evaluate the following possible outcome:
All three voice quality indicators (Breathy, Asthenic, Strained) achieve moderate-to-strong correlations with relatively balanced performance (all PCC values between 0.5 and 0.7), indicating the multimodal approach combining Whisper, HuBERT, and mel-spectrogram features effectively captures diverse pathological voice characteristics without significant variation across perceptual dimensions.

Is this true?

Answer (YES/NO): NO